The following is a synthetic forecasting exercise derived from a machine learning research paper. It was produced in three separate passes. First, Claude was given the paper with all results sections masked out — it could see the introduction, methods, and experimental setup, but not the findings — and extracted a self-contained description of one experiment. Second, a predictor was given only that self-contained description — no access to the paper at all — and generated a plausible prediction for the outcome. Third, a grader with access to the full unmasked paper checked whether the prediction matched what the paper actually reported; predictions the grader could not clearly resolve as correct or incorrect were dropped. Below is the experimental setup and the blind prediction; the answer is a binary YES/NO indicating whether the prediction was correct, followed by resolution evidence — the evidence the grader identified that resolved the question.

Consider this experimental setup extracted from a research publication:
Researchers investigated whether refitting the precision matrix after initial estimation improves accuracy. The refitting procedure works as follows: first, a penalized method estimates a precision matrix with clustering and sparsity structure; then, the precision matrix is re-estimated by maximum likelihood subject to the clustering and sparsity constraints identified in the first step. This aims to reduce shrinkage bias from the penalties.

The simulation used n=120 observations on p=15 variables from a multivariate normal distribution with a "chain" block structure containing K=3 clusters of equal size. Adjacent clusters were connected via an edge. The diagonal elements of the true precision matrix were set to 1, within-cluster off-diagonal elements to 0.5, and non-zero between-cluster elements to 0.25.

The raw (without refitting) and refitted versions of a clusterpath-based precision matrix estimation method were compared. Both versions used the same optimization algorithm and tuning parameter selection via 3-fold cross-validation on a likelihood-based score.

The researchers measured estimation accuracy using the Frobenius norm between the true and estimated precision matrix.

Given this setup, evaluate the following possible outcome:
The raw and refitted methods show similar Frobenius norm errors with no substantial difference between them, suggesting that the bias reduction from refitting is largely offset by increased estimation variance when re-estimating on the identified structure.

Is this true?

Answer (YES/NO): NO